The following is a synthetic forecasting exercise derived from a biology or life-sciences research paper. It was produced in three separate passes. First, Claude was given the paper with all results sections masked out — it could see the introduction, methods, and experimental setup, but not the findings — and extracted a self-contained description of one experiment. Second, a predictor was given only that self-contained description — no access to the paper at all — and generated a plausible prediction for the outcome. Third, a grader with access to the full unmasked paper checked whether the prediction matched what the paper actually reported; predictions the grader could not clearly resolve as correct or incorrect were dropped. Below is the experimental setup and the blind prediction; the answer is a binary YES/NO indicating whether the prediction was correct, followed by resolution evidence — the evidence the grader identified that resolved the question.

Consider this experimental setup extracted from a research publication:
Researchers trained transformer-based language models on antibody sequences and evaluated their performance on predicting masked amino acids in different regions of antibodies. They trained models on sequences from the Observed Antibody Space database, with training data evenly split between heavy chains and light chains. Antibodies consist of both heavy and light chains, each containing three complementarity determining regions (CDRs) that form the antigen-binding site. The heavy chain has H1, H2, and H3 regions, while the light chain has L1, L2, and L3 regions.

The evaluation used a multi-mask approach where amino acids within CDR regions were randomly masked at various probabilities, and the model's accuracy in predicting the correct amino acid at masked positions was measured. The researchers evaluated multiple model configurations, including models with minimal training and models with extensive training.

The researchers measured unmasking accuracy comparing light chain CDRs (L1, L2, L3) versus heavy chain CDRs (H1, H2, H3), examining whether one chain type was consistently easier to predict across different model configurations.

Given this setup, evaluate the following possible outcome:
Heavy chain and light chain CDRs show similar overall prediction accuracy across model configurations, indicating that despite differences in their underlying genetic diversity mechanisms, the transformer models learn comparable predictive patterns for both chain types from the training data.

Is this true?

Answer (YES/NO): NO